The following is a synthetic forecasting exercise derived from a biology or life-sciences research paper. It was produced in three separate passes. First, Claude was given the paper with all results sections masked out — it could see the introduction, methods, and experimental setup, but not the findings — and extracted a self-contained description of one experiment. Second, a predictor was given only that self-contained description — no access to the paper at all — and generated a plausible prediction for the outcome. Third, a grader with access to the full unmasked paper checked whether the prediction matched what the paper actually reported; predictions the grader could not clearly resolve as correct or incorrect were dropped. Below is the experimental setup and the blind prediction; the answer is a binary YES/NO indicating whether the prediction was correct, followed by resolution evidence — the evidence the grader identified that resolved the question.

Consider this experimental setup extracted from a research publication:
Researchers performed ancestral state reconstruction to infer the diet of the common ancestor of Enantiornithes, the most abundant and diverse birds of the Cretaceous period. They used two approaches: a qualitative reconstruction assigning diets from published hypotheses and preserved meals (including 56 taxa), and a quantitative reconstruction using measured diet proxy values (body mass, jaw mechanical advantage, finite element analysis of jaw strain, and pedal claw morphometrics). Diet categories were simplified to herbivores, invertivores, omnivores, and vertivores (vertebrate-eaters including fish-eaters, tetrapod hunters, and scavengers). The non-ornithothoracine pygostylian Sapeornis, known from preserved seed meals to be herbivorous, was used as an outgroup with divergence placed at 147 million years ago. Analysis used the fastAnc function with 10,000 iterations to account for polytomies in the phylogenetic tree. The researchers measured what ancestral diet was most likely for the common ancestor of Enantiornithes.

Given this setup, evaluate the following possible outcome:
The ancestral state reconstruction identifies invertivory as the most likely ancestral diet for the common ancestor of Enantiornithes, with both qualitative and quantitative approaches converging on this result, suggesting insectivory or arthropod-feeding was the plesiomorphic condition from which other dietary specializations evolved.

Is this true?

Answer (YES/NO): NO